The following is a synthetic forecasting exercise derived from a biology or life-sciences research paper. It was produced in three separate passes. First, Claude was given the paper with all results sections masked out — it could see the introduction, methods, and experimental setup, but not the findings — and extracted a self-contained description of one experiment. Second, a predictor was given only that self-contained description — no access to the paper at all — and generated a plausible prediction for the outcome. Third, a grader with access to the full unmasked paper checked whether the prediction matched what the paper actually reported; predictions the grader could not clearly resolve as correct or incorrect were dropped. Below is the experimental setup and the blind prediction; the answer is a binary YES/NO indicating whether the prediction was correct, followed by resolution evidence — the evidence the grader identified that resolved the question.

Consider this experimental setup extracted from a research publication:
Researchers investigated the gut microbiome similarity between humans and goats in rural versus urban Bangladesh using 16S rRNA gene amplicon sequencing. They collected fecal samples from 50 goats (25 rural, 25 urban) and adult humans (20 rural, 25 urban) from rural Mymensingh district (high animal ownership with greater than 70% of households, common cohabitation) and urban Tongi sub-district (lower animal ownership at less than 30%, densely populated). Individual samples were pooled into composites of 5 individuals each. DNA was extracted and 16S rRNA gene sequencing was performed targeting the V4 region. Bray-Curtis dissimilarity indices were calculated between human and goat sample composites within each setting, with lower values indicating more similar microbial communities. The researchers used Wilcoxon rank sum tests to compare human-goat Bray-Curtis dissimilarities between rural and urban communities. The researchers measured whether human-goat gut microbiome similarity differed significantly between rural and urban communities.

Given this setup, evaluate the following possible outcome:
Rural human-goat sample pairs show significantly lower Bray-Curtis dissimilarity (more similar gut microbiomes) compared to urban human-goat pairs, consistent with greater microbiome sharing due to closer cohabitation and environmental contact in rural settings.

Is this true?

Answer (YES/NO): NO